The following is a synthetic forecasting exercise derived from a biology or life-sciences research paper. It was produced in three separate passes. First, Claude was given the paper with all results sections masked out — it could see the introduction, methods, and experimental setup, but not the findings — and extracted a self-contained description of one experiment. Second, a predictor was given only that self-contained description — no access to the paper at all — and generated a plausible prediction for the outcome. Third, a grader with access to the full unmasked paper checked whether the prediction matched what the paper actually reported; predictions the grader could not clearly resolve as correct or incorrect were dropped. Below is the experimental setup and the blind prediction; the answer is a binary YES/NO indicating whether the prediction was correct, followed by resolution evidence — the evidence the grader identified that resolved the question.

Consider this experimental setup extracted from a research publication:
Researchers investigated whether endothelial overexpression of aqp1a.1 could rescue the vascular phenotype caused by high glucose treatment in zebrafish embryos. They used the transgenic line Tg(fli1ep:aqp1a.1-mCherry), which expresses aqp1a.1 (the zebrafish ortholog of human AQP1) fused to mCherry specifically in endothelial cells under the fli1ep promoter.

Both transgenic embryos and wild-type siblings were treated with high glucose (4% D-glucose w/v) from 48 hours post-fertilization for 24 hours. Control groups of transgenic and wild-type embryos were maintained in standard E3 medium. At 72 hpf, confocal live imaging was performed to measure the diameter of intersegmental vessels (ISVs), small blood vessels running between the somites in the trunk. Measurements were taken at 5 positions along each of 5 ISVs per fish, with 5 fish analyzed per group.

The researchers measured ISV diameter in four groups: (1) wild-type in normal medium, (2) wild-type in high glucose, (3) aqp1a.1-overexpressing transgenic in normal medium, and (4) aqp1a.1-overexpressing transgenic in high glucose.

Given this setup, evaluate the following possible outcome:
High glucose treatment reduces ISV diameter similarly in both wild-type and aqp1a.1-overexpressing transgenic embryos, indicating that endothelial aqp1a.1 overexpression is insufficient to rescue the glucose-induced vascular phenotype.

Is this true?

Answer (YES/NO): NO